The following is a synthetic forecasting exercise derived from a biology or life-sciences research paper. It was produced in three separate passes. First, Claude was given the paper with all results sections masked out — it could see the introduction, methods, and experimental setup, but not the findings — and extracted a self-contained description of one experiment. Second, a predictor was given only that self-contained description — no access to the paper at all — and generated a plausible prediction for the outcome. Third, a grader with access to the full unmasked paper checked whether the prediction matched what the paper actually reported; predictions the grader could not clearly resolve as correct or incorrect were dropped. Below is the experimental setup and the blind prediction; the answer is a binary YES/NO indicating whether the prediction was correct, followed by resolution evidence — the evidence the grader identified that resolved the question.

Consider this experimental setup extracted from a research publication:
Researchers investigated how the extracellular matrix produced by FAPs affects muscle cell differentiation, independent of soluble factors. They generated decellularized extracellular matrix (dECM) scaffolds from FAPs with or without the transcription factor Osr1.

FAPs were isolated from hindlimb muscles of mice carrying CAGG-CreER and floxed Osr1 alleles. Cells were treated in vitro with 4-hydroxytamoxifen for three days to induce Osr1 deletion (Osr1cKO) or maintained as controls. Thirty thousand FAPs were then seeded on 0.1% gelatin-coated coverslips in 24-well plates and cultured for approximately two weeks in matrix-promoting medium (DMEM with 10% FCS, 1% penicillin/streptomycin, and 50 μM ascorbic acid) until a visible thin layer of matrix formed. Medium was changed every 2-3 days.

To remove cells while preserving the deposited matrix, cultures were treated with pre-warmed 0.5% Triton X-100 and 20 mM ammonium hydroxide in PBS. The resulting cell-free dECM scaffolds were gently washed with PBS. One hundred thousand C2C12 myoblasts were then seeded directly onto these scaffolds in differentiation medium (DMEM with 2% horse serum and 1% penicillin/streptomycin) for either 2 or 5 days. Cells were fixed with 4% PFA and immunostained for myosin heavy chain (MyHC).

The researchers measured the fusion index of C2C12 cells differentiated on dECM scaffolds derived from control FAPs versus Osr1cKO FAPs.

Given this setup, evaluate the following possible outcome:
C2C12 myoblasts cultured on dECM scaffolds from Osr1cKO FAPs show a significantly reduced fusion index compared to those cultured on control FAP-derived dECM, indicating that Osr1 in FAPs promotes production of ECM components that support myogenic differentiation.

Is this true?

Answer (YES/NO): YES